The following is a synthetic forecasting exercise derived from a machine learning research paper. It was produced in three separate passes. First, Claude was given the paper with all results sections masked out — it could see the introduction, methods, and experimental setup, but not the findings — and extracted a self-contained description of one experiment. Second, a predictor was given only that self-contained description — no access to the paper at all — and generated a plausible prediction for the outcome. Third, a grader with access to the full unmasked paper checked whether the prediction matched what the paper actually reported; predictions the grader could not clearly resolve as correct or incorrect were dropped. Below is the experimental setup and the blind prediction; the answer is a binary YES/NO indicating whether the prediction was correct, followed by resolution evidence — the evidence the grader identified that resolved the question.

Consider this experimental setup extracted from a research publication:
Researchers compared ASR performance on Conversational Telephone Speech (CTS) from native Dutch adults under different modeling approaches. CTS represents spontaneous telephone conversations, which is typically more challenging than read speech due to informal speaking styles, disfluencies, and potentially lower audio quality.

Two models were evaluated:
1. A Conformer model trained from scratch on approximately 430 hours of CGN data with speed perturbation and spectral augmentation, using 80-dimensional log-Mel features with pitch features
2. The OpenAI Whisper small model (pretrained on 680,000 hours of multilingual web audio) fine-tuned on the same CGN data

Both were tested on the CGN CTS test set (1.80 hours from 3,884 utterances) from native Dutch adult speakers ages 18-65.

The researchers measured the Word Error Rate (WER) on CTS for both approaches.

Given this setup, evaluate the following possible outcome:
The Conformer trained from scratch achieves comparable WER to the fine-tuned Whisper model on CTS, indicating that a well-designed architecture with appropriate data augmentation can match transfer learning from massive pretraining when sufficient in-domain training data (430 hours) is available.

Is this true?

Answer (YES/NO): NO